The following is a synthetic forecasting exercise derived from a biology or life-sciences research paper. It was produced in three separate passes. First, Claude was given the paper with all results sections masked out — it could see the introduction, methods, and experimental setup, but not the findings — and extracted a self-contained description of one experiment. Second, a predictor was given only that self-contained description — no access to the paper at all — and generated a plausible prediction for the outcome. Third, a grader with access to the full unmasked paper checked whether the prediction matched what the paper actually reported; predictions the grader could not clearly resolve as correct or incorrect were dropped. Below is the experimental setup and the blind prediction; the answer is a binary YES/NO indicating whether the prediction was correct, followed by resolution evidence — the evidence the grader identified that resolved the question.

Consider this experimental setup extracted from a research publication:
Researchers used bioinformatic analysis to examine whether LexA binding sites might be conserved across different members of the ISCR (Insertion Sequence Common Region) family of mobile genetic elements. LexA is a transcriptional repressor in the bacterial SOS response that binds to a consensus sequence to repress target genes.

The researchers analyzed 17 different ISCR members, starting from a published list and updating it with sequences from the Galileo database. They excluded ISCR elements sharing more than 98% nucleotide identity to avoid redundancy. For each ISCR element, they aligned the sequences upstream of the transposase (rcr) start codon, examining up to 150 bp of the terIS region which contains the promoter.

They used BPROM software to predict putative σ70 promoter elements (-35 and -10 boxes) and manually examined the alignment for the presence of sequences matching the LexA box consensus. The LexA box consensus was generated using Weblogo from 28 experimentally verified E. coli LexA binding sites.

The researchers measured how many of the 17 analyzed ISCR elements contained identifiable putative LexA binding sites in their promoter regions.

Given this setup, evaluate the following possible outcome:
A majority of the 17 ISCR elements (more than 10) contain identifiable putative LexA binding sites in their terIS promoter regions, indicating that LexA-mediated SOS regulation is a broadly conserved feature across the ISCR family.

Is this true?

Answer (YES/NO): NO